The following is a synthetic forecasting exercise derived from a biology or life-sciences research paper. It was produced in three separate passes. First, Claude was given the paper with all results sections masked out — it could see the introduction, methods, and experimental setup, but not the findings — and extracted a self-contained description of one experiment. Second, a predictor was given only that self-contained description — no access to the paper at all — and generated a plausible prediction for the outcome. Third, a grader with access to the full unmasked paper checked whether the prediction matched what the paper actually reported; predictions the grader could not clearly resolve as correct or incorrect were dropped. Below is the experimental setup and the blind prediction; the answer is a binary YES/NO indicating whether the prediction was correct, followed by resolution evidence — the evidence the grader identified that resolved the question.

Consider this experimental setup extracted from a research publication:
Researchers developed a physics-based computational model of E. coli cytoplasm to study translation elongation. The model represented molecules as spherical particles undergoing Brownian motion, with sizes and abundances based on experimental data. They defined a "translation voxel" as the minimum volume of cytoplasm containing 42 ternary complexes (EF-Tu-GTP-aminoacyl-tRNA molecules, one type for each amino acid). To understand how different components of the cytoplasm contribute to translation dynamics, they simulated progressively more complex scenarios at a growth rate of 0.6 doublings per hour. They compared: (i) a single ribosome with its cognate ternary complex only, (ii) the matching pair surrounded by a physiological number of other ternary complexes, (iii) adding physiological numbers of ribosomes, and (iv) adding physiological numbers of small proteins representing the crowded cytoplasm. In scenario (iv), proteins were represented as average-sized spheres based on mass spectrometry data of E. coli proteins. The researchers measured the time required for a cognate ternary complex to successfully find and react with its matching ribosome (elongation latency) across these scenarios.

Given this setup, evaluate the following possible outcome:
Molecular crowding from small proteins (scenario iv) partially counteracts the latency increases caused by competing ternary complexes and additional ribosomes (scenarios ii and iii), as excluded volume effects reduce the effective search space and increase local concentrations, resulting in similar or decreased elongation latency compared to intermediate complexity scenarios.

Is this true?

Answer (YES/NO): NO